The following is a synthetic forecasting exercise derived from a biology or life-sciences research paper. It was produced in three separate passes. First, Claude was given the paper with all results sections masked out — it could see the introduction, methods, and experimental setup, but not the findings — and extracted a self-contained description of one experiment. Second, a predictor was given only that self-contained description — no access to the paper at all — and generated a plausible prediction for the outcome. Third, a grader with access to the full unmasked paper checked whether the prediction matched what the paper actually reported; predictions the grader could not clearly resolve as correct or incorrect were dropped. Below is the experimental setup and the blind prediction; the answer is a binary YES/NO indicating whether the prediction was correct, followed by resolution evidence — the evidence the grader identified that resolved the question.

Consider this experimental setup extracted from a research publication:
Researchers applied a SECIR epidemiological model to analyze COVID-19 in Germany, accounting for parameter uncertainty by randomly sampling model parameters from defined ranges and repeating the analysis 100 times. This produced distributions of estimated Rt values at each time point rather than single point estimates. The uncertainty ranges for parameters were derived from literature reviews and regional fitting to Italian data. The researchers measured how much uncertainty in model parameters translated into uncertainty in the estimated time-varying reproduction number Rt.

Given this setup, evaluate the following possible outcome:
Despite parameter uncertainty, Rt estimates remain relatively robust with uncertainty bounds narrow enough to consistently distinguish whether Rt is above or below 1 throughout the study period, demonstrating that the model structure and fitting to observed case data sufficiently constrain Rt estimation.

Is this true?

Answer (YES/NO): YES